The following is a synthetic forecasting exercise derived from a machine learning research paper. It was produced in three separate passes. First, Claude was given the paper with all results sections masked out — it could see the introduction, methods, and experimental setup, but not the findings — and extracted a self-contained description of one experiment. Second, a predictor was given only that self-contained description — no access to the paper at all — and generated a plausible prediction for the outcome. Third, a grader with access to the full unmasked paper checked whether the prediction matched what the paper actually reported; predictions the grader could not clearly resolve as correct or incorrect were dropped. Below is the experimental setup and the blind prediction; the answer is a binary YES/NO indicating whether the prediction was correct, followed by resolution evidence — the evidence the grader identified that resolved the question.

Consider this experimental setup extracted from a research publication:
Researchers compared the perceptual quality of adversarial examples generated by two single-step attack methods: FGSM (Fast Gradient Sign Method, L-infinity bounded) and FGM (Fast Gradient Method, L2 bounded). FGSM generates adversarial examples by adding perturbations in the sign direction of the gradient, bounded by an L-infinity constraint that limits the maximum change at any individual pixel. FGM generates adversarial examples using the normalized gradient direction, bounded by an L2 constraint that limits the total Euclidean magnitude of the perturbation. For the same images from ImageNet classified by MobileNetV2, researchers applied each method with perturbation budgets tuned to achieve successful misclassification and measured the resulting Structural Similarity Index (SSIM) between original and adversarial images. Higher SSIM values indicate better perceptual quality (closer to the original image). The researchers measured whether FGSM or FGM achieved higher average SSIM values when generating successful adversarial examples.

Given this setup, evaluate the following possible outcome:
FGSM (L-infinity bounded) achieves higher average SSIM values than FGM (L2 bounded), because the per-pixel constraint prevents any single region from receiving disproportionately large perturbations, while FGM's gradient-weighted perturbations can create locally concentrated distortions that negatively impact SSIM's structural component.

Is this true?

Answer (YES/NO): NO